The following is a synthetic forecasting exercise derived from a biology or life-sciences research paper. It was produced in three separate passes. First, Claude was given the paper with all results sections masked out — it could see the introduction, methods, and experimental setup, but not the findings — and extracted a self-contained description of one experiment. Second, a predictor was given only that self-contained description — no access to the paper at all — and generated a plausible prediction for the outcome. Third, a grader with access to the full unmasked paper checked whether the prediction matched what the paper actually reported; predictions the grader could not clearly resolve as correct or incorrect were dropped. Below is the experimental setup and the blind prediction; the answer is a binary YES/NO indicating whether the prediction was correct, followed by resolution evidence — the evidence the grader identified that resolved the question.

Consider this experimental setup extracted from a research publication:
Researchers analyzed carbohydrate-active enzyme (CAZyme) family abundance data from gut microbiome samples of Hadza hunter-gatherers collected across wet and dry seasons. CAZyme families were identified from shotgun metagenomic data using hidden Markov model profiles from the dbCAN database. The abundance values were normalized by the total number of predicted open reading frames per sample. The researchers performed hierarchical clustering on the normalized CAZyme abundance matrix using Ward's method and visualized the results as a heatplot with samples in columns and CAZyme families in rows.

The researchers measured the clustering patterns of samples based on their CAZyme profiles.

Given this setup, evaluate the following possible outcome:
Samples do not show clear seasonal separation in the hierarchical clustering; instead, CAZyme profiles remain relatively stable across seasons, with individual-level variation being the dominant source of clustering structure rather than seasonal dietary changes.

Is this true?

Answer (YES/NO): NO